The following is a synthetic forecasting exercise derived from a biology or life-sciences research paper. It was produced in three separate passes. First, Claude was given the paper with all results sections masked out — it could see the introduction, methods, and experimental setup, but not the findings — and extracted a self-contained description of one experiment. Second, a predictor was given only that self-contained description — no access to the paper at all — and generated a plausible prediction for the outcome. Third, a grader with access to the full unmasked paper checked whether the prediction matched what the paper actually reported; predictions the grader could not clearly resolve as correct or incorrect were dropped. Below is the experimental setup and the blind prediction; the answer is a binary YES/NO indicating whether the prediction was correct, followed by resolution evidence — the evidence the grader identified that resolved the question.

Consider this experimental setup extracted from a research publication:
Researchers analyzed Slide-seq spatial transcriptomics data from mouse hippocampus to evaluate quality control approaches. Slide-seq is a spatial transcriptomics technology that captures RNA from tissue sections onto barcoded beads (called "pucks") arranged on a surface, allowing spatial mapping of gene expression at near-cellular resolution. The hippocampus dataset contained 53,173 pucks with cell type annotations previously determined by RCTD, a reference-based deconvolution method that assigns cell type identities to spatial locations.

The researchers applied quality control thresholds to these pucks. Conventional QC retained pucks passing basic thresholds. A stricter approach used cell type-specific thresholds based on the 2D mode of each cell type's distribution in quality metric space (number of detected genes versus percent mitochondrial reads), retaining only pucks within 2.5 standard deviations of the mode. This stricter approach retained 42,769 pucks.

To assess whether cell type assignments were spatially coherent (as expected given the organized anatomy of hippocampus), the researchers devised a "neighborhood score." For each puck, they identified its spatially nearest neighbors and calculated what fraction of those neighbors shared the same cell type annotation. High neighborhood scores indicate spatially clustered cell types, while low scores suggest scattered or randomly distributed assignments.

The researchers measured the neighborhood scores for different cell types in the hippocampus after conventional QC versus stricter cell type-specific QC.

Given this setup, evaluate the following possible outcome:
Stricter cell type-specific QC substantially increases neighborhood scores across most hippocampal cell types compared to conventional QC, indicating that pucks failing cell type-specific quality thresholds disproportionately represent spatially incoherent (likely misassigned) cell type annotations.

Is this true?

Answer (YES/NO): YES